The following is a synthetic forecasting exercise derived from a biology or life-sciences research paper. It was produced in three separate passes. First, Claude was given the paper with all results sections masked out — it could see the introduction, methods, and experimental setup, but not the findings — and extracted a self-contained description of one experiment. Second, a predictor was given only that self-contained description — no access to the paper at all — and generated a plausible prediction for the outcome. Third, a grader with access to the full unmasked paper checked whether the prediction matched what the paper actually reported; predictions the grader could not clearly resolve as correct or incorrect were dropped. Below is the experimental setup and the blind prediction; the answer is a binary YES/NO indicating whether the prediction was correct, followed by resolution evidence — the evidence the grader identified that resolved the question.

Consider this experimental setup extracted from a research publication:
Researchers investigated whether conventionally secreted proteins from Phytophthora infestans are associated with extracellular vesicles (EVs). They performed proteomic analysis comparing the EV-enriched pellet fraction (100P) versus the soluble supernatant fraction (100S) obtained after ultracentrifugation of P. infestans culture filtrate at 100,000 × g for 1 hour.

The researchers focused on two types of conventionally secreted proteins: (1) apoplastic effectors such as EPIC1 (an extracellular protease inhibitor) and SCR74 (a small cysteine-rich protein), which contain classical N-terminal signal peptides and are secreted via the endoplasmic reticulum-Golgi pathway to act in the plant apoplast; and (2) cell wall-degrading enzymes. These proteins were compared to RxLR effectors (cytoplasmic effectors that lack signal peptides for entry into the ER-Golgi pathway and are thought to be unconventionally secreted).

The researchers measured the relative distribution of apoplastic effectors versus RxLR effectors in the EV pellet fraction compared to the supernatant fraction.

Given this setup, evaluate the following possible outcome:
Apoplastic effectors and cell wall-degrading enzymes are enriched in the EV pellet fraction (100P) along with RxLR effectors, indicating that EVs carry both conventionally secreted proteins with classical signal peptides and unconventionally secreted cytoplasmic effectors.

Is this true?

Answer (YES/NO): NO